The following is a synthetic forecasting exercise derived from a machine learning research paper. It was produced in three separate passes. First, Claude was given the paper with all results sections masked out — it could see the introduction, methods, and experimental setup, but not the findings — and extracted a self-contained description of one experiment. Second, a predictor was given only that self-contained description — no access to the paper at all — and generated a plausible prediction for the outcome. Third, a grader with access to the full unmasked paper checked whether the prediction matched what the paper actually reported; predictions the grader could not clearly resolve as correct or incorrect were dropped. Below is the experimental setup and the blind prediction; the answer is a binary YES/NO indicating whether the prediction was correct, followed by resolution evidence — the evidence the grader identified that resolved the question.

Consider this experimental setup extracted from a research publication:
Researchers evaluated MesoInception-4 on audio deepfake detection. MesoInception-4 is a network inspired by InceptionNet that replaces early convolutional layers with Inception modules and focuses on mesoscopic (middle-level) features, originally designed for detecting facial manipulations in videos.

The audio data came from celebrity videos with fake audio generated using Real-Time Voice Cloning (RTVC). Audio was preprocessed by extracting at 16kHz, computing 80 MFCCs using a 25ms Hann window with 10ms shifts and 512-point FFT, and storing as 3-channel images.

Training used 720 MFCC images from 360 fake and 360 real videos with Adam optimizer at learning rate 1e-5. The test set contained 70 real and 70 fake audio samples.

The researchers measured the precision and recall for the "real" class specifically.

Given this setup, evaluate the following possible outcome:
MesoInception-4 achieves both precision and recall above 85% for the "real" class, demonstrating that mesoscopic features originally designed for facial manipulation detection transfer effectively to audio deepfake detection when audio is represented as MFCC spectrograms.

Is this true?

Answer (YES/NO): NO